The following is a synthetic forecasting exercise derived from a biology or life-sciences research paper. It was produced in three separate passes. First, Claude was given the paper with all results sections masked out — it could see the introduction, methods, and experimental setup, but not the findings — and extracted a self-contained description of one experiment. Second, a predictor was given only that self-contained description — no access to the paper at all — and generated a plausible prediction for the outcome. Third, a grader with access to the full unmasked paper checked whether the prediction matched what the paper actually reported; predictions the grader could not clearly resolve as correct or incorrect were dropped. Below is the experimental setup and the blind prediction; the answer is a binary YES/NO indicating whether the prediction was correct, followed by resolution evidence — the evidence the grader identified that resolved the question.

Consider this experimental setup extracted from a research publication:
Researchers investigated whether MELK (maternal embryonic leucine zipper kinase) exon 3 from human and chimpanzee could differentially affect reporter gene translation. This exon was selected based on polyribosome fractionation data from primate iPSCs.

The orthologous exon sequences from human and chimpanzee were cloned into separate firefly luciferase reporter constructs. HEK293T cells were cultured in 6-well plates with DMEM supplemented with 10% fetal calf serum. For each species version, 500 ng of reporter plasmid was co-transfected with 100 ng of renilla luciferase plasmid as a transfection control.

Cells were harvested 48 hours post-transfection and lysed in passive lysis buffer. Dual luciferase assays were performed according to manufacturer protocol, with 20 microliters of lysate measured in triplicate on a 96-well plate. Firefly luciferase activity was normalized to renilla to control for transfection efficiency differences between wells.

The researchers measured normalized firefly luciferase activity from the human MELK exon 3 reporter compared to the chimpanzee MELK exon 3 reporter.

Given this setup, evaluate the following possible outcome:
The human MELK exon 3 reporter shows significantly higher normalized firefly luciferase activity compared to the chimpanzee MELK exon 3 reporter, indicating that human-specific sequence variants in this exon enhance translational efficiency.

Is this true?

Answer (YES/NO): NO